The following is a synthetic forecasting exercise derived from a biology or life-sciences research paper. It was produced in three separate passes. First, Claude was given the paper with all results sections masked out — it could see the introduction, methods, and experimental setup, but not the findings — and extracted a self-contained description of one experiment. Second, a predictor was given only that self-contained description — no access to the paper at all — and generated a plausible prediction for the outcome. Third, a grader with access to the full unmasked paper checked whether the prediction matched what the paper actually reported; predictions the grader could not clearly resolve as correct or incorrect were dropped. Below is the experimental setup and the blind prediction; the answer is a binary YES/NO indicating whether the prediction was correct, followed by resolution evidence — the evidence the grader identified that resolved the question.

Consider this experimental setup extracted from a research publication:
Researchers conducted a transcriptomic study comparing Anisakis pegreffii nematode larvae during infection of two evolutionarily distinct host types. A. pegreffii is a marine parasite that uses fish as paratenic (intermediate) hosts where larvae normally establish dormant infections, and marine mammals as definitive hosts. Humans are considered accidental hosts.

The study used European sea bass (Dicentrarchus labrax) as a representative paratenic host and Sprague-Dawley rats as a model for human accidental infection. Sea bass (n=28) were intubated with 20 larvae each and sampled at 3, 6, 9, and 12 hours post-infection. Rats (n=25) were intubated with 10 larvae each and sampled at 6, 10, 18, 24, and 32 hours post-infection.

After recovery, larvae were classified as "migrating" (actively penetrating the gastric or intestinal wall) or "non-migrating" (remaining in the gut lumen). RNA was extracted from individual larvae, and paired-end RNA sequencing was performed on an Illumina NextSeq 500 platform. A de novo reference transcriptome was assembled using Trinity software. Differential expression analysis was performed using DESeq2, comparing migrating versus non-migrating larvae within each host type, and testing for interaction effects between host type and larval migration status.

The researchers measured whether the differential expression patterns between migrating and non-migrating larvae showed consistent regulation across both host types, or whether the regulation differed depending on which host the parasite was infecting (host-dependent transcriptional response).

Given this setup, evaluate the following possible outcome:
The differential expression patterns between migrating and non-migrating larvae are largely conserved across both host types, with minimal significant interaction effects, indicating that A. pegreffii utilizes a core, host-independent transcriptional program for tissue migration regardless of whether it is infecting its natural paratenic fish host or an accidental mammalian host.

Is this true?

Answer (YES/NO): NO